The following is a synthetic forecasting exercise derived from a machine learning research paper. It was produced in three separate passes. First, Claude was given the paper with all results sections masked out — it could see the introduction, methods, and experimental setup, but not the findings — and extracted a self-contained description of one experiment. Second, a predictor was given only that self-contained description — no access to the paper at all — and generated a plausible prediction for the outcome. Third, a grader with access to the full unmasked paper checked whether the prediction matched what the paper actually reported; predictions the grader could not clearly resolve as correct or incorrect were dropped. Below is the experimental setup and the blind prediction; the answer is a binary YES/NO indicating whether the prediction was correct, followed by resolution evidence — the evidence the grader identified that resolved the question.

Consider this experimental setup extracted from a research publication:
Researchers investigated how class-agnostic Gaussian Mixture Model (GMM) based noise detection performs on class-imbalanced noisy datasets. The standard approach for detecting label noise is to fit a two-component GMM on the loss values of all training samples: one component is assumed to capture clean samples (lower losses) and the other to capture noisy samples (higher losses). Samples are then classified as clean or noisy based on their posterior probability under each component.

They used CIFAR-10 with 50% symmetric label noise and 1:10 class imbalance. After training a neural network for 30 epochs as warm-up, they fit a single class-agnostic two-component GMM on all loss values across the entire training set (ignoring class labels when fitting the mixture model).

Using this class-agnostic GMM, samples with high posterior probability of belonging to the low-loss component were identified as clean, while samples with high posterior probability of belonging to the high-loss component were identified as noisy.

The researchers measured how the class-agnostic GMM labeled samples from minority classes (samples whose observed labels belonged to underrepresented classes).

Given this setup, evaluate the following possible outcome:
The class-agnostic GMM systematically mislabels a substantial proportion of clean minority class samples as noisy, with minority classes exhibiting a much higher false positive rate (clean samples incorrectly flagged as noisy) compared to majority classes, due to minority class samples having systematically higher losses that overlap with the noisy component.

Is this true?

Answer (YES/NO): YES